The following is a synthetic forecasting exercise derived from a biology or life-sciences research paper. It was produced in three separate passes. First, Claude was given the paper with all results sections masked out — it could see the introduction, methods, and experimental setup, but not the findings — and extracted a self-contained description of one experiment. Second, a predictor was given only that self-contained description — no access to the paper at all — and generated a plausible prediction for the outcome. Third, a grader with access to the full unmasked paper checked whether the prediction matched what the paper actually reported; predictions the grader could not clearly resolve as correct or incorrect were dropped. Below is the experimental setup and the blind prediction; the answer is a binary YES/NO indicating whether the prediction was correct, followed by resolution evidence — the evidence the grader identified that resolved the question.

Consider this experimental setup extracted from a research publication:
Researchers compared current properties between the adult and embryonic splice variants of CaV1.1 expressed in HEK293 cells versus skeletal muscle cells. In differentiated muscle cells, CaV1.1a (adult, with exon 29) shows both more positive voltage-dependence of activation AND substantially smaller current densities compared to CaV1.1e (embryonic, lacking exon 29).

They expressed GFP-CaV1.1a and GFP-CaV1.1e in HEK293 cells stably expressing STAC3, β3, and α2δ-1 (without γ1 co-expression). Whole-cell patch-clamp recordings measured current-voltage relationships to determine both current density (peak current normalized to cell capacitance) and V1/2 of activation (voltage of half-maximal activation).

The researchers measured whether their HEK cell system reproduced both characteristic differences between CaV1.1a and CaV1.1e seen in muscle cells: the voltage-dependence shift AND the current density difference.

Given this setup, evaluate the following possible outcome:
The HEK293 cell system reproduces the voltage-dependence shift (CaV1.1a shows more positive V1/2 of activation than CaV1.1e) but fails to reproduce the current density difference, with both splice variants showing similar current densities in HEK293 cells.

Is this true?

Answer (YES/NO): YES